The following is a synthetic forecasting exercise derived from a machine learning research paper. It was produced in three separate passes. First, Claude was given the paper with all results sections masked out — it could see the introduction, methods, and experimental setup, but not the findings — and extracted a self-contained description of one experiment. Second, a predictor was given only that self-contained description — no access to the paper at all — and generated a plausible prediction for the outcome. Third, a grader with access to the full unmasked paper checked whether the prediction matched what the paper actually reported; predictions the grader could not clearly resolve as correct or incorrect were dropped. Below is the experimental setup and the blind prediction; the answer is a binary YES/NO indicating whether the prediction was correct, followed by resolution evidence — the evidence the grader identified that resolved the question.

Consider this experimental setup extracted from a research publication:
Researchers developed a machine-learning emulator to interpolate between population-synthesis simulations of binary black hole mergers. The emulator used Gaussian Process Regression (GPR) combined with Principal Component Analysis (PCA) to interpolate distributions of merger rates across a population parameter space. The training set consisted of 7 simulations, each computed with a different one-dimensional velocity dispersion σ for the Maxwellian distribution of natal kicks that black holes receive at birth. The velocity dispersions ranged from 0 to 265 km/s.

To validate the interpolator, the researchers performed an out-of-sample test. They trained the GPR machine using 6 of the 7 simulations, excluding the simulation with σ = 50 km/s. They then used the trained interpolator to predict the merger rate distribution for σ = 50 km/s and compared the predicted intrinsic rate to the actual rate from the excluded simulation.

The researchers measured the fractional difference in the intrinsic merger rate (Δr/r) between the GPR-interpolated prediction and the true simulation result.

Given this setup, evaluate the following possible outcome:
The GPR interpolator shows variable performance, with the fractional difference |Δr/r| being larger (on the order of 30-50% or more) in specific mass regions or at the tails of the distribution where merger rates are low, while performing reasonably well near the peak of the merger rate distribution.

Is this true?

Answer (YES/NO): NO